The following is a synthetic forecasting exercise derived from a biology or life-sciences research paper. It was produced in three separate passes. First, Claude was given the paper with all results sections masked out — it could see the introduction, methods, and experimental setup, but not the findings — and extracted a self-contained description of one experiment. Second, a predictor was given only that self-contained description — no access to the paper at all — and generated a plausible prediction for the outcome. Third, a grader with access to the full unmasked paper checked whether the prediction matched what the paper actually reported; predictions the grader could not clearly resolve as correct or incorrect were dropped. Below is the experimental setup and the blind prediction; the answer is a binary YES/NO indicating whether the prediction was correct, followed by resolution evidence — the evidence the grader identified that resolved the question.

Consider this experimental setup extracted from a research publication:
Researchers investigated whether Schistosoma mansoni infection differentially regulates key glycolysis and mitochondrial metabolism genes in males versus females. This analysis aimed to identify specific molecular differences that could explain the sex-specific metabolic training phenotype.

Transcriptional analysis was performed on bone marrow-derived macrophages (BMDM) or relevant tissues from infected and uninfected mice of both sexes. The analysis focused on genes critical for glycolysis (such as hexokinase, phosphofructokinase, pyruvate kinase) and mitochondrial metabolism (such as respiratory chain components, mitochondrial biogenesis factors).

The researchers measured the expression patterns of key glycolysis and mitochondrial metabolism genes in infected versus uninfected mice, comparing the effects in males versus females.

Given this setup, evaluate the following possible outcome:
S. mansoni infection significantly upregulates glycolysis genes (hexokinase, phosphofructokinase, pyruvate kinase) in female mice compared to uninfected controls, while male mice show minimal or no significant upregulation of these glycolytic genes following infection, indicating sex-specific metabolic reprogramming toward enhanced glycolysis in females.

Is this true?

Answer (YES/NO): NO